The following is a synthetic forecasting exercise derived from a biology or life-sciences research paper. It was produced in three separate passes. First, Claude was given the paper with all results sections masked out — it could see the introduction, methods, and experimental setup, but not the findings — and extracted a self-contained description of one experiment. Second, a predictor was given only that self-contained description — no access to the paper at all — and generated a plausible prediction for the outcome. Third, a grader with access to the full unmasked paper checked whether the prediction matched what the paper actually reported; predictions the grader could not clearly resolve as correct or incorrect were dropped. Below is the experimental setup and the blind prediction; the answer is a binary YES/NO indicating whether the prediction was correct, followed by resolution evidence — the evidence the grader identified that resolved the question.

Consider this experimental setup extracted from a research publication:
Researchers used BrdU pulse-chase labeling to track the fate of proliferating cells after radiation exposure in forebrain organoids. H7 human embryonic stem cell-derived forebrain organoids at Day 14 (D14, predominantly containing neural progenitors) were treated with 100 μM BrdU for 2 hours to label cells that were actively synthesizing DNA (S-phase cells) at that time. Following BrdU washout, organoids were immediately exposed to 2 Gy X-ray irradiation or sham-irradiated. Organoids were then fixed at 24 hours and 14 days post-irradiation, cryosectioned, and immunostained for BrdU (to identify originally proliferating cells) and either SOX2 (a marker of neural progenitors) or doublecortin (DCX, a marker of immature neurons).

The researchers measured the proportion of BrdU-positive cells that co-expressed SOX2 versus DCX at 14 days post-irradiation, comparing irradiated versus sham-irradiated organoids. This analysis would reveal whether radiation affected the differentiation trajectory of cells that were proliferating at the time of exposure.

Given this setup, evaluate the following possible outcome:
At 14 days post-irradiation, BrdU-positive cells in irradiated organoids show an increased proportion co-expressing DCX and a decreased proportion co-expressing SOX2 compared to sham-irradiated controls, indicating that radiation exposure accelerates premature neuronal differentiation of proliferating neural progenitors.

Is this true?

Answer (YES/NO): YES